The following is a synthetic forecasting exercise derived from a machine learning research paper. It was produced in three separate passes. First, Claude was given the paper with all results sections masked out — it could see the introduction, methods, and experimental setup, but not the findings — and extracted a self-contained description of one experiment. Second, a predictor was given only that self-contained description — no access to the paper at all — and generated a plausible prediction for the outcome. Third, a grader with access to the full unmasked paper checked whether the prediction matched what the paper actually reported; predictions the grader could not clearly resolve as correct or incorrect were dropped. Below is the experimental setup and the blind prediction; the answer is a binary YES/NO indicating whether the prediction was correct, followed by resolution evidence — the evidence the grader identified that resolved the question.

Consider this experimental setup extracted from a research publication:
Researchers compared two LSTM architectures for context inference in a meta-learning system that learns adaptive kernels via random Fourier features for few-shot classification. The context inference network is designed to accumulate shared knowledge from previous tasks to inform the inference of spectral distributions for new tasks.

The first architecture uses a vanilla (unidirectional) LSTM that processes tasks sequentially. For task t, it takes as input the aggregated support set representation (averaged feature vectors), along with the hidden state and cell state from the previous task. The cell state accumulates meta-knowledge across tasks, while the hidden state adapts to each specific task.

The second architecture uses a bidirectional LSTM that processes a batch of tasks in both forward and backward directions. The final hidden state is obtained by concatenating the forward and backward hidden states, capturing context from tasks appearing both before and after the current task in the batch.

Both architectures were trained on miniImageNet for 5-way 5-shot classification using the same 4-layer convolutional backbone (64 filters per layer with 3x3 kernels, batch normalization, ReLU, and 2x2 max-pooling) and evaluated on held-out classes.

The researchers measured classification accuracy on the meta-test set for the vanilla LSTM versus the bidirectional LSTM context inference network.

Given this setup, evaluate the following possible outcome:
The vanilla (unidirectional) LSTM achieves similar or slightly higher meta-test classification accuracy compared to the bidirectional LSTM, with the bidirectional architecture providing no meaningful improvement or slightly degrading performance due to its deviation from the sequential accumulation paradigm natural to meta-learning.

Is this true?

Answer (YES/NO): NO